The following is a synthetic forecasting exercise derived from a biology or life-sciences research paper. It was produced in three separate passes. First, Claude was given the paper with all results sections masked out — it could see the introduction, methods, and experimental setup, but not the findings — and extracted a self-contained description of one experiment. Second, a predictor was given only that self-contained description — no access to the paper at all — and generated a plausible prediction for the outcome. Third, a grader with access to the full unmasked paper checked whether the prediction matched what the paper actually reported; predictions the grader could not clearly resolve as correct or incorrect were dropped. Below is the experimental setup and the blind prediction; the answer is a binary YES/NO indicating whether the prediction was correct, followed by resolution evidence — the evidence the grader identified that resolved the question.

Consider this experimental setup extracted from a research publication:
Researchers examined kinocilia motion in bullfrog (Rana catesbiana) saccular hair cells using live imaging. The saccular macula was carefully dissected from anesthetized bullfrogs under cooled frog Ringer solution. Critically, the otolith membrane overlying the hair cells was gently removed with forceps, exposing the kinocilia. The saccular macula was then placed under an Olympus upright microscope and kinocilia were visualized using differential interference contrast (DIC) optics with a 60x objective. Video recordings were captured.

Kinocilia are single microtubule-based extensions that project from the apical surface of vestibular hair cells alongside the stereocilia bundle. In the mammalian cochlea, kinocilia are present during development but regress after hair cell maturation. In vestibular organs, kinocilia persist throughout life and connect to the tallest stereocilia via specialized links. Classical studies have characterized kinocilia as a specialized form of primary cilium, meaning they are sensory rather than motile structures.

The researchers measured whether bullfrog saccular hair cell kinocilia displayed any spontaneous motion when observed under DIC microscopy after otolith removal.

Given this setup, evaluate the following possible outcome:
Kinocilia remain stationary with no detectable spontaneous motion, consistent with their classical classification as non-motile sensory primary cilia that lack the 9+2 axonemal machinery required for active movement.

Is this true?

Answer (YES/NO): NO